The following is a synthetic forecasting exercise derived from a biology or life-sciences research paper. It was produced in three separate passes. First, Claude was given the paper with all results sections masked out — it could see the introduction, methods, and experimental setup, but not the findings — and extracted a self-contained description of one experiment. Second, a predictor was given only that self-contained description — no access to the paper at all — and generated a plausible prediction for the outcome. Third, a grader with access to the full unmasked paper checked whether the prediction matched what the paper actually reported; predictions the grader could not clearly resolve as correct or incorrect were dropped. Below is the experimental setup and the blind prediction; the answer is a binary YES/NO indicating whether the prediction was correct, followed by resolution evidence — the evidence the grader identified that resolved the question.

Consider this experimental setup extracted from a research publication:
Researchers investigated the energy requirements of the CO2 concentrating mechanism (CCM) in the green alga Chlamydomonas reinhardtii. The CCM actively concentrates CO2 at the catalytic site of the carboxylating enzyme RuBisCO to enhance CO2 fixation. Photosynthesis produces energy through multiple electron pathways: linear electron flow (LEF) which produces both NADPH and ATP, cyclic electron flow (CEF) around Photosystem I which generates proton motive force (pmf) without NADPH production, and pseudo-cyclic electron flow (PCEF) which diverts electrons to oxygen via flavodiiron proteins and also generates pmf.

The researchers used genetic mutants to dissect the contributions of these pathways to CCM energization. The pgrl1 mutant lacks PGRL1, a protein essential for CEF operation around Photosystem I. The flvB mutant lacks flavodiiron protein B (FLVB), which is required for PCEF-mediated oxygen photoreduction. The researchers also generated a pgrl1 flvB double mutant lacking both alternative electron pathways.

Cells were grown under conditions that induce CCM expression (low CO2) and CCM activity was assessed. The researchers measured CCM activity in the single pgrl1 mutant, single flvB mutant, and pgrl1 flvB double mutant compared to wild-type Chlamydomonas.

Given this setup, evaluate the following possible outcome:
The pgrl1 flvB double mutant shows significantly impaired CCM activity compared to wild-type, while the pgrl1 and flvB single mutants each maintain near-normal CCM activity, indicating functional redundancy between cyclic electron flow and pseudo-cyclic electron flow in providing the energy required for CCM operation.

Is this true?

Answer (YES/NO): YES